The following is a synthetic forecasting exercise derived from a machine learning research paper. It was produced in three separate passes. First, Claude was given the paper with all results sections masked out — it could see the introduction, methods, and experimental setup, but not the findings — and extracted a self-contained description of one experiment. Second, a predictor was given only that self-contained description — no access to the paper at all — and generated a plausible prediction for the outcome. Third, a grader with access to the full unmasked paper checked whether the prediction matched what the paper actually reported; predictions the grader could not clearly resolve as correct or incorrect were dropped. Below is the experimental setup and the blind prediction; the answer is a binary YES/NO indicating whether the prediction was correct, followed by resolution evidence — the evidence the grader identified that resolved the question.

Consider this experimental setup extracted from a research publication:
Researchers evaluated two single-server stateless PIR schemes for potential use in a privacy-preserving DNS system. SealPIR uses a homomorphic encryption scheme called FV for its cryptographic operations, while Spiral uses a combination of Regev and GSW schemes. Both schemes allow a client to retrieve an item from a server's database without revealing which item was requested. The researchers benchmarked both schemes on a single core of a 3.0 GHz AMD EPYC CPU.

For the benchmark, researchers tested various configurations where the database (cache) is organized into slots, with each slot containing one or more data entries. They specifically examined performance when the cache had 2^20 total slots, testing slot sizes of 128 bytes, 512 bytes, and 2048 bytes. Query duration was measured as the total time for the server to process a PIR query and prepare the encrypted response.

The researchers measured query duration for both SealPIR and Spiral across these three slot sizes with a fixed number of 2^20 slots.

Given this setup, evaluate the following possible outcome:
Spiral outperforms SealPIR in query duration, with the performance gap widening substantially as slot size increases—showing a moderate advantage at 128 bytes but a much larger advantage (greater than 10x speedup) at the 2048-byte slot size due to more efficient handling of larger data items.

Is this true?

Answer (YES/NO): NO